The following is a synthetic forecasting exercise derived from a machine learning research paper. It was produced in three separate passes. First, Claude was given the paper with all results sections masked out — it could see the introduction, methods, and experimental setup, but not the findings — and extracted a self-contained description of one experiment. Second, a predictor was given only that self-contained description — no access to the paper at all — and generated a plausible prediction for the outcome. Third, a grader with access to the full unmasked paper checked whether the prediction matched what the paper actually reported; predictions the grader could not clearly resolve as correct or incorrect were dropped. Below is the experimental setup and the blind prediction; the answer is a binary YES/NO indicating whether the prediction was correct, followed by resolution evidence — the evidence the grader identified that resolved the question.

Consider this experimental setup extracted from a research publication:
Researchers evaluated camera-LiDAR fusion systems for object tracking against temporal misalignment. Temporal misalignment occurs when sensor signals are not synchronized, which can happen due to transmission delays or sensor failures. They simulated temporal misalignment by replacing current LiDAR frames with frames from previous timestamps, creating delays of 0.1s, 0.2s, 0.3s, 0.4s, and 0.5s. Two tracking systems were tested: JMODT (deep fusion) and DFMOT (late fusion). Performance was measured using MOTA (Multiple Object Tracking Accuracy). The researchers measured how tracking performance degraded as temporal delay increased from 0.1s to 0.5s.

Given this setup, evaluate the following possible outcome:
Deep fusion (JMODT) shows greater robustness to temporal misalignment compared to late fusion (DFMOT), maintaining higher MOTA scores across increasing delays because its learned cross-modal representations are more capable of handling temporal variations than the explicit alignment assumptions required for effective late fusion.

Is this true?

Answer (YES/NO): NO